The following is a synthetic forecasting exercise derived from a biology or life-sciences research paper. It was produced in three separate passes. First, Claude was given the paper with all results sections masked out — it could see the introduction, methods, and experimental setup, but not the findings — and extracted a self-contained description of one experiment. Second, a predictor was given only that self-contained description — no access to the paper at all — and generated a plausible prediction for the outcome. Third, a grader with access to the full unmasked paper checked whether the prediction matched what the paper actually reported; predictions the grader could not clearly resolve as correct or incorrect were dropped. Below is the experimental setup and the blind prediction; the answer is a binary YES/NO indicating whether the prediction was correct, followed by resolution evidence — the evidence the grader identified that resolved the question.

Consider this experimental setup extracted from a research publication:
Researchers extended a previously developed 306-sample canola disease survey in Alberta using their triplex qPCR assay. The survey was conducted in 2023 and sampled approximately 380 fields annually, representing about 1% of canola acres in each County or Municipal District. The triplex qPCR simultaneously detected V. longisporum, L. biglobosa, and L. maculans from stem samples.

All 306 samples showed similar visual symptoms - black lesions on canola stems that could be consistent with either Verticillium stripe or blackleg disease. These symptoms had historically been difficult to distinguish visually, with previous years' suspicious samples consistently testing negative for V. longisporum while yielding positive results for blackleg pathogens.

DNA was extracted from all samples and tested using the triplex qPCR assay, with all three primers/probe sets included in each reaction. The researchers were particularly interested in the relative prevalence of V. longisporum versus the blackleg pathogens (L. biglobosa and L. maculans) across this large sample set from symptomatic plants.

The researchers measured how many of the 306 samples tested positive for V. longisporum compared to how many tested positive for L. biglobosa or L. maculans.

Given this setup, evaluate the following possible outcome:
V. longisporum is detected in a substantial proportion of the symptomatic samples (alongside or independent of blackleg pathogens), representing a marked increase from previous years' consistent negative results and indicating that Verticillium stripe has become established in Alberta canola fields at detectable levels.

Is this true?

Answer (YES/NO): NO